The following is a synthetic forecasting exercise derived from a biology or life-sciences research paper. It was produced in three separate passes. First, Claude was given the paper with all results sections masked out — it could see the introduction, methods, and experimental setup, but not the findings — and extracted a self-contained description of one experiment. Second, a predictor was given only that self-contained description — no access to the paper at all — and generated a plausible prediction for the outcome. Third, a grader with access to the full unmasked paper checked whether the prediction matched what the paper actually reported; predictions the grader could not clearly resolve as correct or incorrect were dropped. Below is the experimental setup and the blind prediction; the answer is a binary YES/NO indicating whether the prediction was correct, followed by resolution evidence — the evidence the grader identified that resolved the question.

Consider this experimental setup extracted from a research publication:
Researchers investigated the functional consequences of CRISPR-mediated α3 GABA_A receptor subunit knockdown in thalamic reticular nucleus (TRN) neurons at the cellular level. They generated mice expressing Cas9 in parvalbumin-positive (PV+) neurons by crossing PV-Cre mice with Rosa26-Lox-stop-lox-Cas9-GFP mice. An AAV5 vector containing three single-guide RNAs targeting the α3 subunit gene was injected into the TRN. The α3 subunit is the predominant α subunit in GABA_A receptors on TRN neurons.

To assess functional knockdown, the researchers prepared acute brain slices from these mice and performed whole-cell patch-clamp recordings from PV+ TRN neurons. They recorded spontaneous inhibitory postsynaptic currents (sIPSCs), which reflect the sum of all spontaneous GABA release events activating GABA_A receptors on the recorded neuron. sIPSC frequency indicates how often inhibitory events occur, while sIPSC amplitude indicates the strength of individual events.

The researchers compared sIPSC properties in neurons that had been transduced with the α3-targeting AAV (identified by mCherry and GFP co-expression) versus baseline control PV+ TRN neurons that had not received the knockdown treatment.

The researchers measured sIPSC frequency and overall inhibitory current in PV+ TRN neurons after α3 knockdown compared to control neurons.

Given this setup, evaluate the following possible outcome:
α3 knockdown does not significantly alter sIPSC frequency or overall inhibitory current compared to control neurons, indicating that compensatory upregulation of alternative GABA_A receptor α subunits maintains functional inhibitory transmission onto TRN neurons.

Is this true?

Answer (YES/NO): NO